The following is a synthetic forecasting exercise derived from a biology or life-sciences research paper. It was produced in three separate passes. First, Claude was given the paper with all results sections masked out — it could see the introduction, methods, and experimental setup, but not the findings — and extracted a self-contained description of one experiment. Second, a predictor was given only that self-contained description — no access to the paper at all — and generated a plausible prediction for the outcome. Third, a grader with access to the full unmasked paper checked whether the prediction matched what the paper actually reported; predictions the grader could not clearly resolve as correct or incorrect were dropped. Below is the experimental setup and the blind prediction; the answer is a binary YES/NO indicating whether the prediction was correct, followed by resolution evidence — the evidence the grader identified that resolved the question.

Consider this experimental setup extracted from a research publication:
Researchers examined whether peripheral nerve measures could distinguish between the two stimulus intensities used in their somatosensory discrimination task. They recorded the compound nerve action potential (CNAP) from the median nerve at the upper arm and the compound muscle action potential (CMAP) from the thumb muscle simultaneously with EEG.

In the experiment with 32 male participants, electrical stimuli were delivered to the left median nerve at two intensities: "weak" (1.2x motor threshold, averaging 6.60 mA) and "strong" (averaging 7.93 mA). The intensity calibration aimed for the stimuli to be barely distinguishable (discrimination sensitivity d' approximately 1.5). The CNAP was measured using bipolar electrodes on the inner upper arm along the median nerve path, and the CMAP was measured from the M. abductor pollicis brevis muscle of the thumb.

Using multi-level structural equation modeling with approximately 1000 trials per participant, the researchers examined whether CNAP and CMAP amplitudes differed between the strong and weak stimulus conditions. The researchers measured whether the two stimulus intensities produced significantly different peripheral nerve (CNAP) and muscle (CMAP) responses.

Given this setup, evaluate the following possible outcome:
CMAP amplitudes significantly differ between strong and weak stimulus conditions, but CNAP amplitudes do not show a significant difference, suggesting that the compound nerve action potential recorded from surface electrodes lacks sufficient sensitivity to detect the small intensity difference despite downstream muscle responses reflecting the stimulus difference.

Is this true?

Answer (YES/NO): NO